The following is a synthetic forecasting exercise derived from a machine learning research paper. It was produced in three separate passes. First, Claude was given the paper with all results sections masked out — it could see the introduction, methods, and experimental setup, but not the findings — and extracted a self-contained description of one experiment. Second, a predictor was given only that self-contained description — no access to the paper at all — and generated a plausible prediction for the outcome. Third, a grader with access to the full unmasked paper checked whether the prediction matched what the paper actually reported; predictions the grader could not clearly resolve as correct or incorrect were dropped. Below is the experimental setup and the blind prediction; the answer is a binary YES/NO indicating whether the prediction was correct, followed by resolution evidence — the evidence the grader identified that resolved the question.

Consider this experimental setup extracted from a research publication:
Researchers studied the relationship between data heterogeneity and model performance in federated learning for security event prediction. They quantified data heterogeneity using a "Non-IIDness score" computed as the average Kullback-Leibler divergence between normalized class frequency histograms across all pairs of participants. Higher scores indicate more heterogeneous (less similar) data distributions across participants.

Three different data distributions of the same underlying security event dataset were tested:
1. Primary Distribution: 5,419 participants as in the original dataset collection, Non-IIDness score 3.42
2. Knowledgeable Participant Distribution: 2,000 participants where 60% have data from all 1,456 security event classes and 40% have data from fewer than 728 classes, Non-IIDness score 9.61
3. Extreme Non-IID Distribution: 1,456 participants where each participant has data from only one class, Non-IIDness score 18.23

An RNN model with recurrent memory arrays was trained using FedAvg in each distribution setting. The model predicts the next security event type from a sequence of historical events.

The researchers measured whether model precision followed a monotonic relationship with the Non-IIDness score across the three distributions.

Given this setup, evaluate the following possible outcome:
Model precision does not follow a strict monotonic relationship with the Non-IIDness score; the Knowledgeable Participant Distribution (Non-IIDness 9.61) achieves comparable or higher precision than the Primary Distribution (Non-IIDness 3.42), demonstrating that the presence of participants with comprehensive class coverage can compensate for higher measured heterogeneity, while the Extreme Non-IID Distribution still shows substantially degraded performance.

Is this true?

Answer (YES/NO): NO